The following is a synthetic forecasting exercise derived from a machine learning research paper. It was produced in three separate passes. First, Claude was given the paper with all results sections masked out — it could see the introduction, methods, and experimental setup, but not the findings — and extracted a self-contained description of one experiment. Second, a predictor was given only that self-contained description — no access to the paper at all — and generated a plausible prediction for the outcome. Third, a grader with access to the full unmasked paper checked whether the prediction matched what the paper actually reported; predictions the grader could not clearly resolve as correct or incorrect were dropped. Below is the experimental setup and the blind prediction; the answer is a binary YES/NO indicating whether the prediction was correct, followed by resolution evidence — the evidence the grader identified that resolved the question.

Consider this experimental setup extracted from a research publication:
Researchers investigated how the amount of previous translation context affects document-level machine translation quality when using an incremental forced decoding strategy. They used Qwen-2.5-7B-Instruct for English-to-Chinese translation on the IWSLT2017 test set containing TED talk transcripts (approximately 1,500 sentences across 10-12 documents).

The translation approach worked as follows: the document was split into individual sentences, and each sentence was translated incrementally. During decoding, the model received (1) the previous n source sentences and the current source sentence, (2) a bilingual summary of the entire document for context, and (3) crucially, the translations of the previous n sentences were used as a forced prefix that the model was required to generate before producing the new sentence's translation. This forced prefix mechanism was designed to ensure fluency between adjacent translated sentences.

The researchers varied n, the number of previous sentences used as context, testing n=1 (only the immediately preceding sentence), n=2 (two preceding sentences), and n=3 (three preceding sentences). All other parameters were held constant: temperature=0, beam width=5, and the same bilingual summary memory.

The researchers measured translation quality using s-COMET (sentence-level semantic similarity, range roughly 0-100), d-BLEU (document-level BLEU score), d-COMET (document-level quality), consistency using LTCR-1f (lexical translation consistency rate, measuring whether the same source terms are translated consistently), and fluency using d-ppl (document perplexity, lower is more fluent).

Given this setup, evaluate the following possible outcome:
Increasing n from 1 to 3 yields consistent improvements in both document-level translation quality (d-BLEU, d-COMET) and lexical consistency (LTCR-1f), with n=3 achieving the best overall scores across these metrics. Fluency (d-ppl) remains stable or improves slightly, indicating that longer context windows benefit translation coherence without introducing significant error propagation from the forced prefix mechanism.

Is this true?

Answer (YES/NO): NO